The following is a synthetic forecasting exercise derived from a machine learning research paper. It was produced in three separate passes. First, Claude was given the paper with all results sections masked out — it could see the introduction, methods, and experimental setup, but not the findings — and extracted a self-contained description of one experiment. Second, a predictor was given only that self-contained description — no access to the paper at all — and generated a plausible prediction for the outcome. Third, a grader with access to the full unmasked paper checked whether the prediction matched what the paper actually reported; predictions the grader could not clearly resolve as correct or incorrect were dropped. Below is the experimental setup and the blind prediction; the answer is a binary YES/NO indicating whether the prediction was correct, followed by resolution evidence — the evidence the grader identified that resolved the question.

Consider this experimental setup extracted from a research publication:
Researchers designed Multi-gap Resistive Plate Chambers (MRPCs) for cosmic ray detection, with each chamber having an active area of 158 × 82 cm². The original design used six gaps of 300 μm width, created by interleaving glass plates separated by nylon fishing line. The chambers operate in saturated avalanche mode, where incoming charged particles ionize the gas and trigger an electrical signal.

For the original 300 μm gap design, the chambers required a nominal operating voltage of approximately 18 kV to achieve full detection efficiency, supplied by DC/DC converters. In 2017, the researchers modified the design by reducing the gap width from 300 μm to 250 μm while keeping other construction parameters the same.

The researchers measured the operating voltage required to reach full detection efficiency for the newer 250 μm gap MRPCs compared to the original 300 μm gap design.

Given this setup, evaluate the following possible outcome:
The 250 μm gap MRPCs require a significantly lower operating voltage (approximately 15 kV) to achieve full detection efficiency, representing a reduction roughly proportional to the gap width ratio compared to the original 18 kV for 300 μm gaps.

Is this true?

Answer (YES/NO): NO